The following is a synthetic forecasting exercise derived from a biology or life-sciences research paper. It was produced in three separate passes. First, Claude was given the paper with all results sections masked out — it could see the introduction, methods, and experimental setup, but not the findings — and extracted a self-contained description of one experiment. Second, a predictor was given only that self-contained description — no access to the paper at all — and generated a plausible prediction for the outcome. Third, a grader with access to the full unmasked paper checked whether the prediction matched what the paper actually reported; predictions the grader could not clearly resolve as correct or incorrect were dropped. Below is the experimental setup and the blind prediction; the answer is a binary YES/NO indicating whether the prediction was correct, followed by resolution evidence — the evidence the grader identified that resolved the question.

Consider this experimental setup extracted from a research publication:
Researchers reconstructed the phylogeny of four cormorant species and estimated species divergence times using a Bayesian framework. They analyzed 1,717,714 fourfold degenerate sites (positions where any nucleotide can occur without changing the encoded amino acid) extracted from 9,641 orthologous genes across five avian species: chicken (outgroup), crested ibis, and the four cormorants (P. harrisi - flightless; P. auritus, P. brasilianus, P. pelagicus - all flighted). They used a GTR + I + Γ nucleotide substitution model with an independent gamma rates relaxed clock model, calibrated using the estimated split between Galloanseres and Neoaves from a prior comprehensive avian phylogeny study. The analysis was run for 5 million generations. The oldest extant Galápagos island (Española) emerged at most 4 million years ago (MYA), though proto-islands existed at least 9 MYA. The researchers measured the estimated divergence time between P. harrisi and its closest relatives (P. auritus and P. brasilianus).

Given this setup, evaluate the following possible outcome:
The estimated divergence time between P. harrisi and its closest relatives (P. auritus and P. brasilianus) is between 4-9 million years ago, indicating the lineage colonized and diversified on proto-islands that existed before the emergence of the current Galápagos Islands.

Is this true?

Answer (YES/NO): NO